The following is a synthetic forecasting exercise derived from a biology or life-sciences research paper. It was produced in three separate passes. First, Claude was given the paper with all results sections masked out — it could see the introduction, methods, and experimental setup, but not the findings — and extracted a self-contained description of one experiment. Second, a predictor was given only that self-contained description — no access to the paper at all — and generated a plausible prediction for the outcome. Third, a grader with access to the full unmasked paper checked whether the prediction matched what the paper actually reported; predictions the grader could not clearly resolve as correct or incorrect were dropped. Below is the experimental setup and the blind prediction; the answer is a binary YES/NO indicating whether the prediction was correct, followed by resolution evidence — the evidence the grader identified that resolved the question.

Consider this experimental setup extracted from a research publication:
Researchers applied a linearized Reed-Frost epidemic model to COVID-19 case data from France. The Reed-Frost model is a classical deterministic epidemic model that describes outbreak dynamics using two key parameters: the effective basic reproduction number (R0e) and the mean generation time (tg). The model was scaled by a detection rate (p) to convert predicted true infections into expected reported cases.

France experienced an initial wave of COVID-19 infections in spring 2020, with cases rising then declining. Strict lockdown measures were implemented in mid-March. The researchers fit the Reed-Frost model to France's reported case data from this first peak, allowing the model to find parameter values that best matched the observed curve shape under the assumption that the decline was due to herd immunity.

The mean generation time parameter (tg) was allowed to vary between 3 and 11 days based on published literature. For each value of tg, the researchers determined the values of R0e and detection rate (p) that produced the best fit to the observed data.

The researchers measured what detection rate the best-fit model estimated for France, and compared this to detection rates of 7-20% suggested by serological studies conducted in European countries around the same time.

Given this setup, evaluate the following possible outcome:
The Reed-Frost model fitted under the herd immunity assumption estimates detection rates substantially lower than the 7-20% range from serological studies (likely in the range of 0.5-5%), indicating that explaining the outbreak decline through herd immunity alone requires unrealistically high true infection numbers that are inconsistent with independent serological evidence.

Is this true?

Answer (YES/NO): YES